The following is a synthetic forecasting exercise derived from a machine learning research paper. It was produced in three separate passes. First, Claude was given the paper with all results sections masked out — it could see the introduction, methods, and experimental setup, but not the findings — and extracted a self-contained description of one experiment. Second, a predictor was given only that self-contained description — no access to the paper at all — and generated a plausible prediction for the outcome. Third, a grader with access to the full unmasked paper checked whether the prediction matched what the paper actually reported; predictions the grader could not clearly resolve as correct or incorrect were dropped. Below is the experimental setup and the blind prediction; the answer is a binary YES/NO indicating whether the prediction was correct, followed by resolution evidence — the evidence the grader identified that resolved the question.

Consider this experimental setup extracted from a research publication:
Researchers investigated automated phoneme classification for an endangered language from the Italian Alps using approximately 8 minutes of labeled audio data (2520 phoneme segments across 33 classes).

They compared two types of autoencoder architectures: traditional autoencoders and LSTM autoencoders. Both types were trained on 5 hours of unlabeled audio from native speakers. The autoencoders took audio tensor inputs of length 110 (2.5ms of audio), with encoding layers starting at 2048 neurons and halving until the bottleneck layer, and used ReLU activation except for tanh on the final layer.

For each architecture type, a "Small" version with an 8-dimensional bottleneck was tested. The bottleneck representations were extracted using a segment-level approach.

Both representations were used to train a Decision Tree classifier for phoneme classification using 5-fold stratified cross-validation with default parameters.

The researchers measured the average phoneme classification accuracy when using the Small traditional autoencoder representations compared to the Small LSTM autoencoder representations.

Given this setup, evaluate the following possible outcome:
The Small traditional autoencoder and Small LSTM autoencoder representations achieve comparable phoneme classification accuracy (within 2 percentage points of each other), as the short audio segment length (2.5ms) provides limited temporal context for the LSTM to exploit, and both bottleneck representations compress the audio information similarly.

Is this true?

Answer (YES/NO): YES